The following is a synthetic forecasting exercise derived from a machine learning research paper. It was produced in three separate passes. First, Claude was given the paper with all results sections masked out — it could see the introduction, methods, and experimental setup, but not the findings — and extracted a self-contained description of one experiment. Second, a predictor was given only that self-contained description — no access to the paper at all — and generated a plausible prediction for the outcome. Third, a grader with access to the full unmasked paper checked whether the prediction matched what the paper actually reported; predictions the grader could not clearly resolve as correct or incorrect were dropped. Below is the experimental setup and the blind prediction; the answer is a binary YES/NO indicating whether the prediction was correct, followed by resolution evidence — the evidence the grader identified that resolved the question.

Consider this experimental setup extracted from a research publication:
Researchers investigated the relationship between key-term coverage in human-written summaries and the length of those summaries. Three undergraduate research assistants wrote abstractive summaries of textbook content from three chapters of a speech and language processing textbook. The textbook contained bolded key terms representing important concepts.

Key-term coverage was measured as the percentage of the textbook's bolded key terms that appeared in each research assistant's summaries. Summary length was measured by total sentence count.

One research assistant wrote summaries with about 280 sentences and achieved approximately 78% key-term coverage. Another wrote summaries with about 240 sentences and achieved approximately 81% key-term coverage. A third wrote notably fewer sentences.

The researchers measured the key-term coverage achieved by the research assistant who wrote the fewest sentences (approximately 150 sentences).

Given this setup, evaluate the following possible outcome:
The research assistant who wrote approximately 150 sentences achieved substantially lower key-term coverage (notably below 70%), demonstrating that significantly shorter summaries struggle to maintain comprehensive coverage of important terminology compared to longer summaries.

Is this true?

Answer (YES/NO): YES